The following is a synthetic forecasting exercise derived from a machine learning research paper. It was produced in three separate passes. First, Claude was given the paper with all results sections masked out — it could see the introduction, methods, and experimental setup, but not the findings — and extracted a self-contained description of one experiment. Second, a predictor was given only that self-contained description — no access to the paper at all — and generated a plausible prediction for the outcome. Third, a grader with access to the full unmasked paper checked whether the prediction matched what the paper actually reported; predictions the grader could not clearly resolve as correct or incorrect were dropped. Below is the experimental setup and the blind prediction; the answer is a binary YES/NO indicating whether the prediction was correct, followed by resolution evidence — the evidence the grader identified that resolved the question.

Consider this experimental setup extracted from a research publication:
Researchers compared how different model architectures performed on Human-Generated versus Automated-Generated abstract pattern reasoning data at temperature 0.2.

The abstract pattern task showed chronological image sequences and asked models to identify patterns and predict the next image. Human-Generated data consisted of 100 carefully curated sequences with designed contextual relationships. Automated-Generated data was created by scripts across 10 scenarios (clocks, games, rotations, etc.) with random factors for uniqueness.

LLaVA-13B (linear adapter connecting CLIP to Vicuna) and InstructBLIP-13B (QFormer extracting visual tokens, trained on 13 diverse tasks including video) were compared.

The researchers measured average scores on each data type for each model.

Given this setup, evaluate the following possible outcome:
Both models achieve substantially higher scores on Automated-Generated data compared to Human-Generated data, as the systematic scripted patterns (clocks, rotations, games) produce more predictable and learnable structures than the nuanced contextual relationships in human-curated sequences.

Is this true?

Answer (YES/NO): NO